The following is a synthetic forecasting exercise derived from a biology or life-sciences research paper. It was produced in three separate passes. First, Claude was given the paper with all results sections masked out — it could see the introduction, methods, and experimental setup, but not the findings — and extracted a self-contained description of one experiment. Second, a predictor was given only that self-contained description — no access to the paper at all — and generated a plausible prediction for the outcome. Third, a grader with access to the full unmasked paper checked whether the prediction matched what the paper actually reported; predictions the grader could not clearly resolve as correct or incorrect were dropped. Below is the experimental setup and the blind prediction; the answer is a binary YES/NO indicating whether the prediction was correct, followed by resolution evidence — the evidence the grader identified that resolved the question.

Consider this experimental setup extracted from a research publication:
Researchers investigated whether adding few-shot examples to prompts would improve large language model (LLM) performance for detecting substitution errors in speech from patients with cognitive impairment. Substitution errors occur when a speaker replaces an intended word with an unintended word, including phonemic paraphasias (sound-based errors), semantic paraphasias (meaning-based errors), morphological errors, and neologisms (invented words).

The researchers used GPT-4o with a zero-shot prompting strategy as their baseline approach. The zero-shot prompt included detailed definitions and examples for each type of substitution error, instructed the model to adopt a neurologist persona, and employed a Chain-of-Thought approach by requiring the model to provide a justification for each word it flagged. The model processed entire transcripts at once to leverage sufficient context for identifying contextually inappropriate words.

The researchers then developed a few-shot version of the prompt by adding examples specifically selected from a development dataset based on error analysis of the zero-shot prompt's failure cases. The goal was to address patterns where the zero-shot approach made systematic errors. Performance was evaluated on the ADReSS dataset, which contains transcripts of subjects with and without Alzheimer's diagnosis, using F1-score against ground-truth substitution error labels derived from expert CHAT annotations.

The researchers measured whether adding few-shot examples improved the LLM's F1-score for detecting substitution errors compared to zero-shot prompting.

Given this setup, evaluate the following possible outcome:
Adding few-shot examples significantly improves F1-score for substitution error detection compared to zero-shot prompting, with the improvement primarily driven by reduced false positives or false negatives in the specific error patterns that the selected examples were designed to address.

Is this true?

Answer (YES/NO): NO